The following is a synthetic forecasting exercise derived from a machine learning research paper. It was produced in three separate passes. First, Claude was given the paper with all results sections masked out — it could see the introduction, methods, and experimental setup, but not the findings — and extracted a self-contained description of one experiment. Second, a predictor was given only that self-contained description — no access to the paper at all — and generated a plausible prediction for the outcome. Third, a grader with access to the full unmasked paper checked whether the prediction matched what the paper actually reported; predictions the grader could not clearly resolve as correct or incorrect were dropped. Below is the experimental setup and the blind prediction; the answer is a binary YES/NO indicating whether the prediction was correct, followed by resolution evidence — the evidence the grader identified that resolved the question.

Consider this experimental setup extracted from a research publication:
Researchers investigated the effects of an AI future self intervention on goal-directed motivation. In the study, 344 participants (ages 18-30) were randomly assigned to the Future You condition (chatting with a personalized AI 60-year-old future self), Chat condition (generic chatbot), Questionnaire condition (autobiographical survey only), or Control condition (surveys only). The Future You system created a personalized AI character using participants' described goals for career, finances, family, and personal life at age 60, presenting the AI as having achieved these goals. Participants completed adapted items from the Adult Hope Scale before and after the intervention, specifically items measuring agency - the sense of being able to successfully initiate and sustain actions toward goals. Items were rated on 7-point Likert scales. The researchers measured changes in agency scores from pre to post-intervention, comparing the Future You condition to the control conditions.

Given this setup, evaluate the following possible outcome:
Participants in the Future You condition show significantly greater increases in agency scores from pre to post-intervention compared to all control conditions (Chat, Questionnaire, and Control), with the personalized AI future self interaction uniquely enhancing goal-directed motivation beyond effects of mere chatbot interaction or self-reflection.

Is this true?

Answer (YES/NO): NO